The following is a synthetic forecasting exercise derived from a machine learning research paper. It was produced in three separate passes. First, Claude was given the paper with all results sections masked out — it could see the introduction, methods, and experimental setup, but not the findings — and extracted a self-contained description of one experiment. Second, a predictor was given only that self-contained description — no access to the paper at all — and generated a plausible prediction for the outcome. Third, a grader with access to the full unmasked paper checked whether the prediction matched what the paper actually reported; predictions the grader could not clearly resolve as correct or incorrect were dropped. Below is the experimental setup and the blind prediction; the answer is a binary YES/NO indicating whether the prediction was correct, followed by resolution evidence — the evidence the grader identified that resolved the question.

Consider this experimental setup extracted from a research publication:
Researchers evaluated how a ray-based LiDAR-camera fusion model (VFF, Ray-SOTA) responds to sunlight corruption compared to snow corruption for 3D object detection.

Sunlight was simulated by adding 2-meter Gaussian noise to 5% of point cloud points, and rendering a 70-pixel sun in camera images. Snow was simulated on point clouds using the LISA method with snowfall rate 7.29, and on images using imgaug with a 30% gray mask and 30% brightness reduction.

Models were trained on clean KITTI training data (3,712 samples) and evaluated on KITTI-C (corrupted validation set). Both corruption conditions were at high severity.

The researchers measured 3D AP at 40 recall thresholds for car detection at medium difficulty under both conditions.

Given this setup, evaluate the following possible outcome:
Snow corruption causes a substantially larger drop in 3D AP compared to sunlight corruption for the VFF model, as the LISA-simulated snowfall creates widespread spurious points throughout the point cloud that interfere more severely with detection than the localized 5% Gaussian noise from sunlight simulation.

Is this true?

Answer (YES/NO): YES